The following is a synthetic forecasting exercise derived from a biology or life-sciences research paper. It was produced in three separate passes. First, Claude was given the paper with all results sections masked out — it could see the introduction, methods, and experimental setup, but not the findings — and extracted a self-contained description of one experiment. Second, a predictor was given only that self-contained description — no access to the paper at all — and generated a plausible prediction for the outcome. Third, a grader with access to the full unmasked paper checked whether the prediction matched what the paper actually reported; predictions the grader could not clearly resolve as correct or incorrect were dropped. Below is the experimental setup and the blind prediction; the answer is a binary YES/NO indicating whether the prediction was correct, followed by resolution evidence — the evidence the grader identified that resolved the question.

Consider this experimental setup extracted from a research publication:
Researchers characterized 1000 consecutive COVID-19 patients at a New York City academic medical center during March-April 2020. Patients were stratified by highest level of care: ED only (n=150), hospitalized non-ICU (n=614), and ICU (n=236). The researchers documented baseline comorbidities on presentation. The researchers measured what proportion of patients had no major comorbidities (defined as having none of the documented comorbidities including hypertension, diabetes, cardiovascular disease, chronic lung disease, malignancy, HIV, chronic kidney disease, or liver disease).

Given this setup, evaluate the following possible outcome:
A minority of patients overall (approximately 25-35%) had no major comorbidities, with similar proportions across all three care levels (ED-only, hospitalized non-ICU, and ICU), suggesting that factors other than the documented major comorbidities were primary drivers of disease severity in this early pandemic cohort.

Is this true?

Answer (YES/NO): NO